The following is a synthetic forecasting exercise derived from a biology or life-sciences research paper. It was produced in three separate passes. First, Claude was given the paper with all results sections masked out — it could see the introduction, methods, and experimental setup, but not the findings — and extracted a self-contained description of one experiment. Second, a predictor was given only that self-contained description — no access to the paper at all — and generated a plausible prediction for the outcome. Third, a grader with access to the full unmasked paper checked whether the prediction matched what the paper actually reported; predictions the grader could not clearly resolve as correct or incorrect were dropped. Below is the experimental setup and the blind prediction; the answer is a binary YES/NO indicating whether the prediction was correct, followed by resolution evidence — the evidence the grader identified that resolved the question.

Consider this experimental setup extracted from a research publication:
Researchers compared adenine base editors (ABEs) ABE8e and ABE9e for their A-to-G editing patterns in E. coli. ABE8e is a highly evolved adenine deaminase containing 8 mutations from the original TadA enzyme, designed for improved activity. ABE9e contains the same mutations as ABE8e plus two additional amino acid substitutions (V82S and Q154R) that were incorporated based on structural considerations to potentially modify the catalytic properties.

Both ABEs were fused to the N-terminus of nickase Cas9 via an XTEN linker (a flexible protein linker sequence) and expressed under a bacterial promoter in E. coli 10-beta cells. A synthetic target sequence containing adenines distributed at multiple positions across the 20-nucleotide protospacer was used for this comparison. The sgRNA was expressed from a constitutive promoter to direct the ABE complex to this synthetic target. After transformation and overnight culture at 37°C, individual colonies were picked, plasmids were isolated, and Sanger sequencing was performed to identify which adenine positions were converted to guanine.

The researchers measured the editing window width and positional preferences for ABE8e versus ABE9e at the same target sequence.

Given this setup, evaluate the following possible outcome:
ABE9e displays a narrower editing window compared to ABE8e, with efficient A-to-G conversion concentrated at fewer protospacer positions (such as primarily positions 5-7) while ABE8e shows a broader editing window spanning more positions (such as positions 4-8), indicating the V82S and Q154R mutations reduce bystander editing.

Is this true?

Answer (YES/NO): NO